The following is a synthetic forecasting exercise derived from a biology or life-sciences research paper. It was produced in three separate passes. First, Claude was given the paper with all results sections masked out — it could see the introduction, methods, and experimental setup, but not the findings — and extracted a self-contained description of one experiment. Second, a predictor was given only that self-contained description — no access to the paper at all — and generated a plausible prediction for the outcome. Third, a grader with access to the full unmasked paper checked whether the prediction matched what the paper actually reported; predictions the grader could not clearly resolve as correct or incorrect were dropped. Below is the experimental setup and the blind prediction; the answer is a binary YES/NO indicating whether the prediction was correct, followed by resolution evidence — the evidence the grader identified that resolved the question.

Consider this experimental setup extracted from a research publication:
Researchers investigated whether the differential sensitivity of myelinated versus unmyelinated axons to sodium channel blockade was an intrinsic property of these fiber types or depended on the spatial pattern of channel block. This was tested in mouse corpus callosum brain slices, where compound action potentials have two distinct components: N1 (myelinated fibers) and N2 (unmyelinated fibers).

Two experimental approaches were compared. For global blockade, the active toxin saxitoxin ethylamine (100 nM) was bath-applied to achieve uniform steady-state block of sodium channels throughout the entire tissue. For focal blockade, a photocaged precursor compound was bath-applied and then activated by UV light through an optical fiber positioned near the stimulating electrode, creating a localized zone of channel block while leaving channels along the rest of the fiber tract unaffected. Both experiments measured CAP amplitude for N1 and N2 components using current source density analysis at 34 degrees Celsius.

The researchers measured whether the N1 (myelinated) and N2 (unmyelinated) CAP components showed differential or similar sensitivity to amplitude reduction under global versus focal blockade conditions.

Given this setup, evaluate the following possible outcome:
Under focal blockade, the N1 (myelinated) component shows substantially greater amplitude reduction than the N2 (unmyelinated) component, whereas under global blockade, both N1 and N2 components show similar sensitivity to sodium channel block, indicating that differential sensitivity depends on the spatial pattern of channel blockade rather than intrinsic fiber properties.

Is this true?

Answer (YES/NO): NO